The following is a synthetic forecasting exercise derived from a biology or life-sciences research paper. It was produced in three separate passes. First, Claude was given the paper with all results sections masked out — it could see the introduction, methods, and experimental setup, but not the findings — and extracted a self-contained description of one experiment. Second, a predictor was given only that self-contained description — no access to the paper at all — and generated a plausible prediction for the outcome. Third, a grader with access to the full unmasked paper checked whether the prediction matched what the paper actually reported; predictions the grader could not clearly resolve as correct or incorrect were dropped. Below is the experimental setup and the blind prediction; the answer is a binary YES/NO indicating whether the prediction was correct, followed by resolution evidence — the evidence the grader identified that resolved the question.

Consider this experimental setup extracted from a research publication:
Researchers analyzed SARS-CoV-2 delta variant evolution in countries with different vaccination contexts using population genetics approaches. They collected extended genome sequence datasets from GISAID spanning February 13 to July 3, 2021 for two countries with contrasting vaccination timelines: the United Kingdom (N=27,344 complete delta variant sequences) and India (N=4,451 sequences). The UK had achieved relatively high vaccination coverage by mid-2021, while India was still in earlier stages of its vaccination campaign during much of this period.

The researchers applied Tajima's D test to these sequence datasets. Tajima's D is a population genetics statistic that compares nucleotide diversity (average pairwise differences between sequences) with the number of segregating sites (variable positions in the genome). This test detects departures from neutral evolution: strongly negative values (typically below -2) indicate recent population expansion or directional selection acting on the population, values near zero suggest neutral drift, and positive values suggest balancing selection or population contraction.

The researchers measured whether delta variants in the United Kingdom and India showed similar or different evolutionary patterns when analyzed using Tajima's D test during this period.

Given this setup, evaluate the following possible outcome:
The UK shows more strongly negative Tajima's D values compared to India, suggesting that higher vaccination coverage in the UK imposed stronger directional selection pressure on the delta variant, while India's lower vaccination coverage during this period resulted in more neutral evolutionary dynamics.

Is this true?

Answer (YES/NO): NO